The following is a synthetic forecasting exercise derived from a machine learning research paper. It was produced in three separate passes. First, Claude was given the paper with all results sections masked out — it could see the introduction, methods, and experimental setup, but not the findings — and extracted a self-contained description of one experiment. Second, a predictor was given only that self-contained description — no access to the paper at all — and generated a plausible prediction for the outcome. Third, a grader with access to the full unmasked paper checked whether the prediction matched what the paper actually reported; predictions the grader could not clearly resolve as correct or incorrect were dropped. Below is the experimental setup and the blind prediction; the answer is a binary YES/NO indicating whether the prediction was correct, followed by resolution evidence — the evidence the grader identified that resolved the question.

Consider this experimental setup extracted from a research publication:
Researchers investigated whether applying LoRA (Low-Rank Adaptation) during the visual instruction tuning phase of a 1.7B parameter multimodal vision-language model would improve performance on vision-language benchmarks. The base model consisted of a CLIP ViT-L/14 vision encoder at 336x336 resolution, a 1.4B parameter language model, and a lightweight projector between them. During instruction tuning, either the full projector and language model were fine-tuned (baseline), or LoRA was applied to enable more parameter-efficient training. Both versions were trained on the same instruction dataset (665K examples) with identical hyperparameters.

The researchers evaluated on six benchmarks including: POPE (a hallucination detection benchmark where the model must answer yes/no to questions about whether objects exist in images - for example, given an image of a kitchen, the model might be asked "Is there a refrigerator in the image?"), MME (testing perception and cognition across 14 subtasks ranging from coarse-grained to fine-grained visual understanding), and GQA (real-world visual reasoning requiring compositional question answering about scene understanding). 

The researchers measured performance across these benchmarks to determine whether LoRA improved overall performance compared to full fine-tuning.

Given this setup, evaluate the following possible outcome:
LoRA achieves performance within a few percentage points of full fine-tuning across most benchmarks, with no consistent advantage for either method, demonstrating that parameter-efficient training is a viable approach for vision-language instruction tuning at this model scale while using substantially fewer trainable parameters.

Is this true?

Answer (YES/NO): YES